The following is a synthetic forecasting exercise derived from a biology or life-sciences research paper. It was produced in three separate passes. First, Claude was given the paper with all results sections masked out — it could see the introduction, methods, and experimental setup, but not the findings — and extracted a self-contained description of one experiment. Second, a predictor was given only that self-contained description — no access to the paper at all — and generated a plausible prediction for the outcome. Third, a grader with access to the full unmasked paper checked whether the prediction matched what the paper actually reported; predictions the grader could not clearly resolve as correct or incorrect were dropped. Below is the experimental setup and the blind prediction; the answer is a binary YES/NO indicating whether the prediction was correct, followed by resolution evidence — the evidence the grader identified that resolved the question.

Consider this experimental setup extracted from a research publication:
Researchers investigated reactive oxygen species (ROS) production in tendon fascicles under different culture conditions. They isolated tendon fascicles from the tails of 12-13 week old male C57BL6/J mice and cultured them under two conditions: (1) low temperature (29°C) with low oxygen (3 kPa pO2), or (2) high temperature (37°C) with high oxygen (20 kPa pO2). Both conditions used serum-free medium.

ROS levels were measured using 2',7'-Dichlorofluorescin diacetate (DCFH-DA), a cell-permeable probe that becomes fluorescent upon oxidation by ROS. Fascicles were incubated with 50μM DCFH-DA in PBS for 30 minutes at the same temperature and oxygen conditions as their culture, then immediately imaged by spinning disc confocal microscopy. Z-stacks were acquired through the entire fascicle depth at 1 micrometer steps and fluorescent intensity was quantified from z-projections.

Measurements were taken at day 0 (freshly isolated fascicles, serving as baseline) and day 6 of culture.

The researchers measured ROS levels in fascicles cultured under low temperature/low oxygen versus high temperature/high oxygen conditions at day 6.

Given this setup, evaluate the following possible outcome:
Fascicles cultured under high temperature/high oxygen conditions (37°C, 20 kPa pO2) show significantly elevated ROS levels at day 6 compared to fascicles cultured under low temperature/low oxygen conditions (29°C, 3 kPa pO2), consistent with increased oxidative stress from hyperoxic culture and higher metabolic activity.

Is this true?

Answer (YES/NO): YES